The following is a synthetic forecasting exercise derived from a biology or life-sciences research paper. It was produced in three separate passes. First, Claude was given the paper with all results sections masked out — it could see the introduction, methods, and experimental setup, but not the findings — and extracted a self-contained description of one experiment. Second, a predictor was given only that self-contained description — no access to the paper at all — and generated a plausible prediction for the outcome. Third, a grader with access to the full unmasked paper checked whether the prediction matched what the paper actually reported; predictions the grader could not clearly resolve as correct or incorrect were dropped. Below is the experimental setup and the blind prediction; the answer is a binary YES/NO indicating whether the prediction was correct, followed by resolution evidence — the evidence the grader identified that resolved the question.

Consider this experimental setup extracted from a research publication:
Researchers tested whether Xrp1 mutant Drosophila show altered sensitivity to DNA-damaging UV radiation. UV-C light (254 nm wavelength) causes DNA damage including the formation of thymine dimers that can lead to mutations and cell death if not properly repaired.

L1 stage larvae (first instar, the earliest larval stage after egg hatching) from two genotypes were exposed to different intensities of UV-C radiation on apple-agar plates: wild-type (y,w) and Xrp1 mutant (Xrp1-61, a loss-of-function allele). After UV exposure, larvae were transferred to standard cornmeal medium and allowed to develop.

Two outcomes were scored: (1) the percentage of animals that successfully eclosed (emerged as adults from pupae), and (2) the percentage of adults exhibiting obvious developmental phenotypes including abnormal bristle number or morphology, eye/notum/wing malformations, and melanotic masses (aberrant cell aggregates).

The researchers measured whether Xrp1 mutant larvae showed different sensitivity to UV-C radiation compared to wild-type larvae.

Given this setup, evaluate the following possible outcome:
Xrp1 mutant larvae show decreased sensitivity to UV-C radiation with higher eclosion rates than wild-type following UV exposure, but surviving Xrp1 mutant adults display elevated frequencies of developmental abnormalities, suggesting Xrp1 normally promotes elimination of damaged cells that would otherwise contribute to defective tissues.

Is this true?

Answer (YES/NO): NO